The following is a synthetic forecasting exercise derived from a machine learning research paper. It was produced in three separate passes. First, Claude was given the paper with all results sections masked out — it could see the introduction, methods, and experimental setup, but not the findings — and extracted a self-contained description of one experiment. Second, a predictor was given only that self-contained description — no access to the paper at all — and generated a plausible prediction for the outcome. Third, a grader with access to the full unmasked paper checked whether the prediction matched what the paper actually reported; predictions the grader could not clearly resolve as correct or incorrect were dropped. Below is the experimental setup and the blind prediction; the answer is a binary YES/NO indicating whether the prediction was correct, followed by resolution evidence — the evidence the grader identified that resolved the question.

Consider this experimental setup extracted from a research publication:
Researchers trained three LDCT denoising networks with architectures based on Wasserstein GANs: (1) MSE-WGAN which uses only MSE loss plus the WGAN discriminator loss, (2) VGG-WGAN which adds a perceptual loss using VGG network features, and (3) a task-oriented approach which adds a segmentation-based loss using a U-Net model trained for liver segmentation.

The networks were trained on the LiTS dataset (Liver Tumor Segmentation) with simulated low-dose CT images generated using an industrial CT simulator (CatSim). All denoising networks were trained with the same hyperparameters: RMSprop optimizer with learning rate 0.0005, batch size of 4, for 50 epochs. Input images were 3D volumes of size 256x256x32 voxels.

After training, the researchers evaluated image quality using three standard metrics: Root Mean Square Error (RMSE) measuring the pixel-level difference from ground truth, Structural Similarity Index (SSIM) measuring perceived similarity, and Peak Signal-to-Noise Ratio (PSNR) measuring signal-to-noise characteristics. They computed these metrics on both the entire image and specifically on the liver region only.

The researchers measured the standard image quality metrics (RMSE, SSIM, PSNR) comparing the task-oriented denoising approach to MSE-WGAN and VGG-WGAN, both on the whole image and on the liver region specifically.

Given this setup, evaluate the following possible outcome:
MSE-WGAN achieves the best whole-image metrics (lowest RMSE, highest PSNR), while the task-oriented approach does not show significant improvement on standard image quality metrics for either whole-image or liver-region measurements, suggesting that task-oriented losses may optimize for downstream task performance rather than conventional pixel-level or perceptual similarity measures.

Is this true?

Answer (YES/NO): NO